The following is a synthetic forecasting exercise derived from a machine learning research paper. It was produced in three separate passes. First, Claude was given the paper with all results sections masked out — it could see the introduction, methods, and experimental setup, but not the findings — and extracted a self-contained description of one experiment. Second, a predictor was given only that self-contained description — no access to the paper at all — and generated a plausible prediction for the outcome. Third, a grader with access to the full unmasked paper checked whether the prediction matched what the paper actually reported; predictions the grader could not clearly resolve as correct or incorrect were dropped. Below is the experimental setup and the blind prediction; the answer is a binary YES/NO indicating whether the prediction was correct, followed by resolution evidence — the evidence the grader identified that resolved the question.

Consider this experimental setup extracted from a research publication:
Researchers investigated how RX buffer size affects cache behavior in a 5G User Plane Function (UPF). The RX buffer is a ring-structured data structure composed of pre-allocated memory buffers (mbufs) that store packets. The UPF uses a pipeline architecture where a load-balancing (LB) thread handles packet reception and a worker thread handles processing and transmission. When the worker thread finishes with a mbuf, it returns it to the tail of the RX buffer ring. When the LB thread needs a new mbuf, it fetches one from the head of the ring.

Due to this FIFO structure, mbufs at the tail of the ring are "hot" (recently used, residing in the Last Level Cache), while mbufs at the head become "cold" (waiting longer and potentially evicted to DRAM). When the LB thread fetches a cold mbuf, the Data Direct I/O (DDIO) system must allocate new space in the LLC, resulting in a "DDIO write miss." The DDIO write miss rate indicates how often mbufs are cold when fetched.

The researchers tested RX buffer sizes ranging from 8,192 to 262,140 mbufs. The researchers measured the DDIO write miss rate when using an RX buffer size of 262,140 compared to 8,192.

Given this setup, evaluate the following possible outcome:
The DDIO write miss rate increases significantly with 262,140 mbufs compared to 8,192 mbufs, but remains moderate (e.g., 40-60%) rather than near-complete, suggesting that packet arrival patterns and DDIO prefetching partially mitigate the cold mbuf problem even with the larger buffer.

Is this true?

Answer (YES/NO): NO